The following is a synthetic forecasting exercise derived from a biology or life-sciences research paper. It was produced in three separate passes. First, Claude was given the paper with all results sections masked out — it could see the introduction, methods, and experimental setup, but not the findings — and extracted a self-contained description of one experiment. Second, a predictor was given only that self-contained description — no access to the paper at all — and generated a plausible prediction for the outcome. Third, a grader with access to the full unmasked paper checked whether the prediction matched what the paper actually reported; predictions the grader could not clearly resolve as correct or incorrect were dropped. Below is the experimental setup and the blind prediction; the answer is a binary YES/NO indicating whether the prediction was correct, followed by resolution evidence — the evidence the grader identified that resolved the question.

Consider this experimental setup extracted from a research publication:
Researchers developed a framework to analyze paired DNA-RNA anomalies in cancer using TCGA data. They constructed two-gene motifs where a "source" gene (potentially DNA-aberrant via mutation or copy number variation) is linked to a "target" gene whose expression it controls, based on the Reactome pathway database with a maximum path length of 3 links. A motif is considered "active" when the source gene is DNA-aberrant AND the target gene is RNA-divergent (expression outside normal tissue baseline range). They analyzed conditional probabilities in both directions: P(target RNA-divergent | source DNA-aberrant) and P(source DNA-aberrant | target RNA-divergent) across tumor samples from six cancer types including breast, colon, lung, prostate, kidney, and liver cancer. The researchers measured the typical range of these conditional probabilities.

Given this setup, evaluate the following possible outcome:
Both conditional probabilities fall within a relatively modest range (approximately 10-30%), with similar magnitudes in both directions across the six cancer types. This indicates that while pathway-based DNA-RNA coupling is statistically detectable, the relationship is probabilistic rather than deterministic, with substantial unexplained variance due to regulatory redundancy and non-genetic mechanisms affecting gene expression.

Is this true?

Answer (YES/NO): NO